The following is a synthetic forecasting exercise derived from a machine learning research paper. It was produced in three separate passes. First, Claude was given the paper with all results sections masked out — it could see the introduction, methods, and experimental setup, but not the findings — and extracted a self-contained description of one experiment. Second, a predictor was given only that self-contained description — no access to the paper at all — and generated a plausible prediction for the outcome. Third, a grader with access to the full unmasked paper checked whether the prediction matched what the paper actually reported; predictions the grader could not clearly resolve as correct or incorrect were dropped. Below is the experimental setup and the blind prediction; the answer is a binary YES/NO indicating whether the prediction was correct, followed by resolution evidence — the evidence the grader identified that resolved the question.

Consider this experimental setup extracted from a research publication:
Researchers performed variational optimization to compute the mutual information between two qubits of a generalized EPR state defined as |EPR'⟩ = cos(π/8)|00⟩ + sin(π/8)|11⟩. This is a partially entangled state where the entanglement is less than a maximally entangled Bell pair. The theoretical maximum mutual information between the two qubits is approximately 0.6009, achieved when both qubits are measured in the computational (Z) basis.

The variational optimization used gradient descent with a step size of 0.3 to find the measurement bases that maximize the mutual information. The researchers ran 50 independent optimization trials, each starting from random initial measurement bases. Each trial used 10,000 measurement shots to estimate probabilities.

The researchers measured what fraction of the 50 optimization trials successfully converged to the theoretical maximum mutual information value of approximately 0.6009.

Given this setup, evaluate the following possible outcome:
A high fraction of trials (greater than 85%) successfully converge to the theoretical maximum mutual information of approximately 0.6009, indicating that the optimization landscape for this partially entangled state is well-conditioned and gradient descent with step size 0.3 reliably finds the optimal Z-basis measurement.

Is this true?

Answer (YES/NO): NO